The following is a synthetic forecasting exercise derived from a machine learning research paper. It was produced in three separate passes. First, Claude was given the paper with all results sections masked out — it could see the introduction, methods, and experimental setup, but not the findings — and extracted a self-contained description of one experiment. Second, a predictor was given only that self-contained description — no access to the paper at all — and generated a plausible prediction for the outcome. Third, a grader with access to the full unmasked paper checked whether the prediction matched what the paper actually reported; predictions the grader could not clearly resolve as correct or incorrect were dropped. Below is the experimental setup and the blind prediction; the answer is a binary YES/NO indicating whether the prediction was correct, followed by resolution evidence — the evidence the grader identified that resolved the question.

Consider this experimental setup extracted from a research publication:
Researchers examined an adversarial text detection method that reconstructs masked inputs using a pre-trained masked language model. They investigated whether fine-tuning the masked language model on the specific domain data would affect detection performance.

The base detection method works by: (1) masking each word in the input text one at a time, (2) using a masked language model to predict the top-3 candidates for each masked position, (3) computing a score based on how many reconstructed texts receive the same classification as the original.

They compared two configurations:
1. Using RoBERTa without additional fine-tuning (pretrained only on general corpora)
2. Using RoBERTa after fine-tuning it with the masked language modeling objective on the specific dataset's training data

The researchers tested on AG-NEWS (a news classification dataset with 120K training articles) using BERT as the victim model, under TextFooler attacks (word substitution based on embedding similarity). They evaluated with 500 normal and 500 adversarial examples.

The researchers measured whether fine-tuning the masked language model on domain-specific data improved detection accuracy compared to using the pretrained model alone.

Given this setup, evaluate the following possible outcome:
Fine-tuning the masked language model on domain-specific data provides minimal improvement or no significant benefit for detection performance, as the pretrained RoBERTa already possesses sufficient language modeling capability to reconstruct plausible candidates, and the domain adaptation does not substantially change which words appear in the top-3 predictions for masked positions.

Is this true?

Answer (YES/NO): YES